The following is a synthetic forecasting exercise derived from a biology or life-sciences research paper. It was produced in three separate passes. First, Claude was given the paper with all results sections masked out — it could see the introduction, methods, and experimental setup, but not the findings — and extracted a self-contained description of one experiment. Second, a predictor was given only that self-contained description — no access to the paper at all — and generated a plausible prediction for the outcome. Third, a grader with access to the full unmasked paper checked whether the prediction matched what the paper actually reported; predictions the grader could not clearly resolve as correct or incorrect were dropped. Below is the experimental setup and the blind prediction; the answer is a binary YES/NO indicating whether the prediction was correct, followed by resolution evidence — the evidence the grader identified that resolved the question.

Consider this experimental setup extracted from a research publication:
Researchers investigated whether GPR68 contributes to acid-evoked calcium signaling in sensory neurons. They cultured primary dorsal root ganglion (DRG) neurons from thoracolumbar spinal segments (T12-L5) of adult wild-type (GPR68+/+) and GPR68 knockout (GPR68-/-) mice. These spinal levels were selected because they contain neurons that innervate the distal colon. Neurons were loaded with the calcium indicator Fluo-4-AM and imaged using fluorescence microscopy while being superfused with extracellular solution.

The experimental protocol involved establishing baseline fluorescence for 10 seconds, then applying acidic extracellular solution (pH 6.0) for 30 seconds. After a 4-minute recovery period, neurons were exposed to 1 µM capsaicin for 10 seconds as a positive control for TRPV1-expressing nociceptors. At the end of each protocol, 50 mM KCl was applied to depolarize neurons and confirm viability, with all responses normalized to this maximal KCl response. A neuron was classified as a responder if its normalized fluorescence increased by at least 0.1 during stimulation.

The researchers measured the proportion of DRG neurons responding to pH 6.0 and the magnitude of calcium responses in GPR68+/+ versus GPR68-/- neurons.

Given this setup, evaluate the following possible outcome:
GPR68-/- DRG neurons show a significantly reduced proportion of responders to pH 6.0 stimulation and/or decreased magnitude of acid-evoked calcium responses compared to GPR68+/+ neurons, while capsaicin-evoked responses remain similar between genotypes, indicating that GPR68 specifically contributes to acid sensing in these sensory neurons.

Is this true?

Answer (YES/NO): NO